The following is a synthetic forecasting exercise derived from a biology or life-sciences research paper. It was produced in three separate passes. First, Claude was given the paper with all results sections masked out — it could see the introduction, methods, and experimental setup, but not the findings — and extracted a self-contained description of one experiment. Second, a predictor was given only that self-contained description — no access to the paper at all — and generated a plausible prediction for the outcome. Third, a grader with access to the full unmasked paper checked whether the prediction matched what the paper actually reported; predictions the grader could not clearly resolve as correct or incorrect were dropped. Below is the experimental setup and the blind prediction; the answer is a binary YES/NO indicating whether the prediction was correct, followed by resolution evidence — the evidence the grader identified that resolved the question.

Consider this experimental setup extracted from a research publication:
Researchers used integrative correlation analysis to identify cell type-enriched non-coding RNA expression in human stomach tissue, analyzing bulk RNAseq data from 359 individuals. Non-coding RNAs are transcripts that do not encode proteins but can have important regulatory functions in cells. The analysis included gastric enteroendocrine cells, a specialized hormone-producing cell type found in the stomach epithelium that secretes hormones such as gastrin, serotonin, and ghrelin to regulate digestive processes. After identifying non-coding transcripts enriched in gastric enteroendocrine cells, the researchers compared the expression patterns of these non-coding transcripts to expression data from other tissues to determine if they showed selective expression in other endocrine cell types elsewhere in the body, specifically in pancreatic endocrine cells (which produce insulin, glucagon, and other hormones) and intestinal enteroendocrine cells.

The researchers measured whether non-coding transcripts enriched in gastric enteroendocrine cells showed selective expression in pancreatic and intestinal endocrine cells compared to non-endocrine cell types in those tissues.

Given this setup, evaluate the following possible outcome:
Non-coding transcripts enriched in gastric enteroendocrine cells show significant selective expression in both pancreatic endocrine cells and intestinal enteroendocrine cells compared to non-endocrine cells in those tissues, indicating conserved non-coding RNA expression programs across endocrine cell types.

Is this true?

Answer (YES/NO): YES